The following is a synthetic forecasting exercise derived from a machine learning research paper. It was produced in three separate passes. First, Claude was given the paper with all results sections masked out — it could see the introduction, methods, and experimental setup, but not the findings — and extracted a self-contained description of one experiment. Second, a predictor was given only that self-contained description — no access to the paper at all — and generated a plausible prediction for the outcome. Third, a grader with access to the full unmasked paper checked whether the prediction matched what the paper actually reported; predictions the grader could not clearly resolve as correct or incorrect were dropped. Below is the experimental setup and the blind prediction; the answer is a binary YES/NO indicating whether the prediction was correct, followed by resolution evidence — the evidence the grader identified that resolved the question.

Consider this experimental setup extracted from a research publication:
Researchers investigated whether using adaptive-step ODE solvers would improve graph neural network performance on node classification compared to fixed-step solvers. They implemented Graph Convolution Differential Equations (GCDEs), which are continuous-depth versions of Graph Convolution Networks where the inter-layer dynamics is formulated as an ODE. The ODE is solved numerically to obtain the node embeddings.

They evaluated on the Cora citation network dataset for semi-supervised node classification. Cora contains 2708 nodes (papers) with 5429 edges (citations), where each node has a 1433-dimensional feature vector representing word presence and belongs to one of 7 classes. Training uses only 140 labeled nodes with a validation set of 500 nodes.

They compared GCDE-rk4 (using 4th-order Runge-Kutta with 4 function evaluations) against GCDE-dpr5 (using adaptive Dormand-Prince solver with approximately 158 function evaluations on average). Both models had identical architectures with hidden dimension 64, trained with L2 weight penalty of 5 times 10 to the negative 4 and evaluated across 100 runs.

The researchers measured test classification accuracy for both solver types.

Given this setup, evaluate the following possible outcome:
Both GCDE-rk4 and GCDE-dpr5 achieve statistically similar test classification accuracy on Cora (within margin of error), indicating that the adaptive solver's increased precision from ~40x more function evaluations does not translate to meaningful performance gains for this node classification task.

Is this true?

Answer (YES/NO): NO